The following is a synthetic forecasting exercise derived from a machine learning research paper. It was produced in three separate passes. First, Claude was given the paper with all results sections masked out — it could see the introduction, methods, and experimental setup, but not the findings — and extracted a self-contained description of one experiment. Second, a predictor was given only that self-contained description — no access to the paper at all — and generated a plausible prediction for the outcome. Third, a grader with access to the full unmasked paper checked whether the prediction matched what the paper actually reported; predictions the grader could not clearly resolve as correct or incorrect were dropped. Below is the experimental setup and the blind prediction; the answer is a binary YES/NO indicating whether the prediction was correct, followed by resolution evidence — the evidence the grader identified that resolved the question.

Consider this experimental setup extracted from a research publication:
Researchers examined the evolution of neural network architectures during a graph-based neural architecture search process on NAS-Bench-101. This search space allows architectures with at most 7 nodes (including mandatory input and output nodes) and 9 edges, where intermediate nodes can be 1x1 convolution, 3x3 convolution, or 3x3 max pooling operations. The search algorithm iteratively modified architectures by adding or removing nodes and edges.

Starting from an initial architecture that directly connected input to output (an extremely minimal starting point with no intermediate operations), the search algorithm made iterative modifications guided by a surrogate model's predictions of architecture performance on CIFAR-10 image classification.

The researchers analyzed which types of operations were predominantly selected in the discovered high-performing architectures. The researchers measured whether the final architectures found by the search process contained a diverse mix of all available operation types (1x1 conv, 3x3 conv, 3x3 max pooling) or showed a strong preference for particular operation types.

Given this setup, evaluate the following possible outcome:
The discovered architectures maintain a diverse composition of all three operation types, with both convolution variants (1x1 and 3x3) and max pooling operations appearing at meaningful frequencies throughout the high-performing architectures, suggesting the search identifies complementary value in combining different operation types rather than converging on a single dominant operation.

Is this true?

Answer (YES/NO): NO